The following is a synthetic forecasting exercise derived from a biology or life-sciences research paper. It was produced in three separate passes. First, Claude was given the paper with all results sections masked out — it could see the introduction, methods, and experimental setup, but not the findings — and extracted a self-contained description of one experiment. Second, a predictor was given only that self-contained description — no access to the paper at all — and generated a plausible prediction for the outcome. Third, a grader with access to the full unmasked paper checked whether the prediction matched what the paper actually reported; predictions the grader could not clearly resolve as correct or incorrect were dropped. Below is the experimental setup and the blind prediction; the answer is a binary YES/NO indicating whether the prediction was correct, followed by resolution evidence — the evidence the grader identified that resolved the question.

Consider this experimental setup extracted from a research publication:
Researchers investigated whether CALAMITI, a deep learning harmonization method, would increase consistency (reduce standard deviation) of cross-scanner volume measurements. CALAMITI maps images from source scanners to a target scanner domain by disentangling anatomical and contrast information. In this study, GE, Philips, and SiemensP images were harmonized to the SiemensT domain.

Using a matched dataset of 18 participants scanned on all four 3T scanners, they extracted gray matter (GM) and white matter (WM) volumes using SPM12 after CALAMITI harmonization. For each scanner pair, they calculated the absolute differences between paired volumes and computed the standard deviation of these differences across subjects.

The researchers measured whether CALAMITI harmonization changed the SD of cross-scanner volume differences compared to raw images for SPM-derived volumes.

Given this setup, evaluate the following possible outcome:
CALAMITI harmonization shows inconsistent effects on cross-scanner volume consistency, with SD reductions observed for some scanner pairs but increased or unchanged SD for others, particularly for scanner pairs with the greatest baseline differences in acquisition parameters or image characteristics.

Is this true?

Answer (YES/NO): NO